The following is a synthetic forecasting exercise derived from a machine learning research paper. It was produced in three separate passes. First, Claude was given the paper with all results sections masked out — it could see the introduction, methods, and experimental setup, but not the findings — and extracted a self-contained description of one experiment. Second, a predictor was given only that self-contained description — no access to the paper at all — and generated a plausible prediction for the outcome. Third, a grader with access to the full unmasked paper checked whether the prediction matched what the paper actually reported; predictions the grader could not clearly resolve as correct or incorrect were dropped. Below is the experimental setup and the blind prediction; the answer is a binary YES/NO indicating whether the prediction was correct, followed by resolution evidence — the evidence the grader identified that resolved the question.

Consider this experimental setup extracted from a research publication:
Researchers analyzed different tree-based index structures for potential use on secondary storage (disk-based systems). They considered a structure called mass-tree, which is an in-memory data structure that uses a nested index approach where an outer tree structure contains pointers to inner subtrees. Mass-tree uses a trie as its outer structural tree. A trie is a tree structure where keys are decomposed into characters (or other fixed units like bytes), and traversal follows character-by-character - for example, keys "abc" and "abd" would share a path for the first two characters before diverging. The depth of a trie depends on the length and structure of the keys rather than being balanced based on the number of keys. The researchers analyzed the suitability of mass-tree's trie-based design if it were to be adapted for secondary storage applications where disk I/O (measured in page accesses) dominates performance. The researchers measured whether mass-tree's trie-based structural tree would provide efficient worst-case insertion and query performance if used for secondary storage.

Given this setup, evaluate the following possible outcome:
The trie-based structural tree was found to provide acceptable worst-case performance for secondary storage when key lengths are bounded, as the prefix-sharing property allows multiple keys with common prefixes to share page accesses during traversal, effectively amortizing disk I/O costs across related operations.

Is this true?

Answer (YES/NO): NO